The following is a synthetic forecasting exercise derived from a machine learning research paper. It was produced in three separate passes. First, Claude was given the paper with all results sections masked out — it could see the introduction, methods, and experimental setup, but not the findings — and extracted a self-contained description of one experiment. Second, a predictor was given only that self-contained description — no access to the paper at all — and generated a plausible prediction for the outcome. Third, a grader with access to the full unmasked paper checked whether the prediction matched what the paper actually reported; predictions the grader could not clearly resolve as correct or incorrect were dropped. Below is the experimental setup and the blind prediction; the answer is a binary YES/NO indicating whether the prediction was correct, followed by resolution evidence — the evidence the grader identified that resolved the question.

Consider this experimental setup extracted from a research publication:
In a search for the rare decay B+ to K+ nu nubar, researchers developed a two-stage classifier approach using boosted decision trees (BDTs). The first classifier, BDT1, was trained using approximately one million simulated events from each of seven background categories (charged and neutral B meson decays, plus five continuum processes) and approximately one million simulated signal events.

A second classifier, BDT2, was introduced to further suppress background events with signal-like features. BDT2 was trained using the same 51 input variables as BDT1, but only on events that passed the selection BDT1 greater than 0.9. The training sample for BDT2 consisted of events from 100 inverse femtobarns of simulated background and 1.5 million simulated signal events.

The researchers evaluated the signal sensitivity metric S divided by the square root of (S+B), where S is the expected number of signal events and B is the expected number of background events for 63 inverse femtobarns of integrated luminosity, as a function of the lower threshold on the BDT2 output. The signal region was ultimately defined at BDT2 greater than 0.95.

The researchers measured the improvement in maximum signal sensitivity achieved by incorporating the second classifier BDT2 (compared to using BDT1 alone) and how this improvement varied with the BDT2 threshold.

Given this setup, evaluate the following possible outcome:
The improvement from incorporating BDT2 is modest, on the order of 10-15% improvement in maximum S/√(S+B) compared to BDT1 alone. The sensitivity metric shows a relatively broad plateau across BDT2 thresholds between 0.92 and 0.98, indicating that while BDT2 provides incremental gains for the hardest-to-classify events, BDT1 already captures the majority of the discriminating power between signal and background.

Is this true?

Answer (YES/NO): NO